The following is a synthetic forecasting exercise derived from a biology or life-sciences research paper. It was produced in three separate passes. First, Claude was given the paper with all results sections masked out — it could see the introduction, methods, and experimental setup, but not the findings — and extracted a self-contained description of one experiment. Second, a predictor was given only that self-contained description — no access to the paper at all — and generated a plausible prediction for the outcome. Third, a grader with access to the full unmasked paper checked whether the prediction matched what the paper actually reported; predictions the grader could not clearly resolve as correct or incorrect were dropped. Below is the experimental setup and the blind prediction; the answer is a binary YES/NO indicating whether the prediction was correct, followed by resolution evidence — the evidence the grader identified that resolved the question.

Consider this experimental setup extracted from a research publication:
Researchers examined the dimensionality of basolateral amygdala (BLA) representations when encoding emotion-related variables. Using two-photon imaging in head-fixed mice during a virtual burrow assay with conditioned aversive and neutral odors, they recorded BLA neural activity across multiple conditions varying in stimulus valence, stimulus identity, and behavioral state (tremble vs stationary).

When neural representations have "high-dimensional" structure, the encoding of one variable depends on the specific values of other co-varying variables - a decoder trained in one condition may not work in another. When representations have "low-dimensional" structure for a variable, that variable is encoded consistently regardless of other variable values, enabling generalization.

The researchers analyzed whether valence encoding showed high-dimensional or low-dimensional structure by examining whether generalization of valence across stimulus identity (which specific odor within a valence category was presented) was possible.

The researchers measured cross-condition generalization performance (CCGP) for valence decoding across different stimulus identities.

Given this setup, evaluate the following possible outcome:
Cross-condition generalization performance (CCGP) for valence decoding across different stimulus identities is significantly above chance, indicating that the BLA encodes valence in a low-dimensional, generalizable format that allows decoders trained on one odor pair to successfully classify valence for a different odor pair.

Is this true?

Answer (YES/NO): YES